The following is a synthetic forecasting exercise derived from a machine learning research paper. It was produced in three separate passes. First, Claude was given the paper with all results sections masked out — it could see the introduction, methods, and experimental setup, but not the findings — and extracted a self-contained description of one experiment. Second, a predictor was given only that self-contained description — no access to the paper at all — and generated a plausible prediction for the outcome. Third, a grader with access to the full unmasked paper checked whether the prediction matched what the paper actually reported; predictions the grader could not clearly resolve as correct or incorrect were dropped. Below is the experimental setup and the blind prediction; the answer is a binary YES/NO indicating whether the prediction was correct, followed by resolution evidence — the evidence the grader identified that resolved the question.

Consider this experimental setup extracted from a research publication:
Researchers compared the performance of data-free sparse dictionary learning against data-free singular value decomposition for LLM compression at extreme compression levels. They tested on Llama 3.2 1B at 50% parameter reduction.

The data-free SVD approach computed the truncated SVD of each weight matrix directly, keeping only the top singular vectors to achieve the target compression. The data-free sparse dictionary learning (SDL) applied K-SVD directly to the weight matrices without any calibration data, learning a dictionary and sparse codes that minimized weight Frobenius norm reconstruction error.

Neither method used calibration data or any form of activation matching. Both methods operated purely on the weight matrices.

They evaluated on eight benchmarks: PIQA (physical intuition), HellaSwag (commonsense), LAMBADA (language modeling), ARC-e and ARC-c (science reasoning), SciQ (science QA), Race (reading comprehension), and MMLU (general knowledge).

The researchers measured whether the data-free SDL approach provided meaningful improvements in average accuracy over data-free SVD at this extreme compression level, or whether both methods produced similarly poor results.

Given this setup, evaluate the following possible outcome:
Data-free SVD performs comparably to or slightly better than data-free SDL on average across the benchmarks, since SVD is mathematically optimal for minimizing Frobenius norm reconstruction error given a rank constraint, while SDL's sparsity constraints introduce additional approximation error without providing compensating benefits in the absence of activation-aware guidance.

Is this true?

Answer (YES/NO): NO